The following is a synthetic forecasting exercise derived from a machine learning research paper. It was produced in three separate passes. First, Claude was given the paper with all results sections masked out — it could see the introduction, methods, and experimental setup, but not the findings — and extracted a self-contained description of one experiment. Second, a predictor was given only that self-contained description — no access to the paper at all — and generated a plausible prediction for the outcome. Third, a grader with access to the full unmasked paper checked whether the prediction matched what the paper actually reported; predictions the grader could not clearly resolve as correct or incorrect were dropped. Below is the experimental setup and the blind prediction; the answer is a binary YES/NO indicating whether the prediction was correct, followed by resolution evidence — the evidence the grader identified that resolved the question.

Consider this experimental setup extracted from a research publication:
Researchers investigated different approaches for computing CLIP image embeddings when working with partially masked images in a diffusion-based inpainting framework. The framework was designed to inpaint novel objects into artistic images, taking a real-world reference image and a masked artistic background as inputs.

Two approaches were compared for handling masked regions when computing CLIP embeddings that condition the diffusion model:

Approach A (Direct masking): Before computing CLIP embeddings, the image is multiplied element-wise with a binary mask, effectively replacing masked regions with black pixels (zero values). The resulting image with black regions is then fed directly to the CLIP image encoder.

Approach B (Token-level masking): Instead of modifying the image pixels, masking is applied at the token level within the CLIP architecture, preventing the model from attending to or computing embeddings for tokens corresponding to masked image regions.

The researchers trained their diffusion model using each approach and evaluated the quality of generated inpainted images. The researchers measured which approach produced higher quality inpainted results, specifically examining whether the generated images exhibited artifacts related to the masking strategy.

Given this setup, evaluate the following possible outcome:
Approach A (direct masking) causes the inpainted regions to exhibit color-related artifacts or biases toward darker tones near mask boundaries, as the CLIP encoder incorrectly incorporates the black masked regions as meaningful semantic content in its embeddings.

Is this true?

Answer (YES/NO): NO